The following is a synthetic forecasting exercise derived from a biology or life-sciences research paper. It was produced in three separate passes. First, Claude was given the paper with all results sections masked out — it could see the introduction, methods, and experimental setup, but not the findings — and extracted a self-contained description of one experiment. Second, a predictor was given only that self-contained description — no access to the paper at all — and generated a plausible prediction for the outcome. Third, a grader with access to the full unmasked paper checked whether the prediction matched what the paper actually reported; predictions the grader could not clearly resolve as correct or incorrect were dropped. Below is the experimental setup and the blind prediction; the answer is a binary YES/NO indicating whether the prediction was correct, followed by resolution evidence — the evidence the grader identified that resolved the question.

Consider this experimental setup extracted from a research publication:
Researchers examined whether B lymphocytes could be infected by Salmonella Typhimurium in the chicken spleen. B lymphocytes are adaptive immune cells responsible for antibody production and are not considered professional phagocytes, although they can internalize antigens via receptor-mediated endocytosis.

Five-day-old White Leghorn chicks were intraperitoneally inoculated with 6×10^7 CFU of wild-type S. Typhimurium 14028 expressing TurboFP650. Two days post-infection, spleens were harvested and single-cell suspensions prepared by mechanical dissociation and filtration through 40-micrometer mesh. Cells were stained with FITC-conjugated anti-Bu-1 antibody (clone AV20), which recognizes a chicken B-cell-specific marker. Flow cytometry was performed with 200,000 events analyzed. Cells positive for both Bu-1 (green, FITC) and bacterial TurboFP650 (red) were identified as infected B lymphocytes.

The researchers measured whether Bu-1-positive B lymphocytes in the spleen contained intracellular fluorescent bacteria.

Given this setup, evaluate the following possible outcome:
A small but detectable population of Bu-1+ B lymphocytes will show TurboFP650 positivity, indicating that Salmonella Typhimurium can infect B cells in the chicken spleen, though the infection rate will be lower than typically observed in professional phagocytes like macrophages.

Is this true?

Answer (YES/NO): YES